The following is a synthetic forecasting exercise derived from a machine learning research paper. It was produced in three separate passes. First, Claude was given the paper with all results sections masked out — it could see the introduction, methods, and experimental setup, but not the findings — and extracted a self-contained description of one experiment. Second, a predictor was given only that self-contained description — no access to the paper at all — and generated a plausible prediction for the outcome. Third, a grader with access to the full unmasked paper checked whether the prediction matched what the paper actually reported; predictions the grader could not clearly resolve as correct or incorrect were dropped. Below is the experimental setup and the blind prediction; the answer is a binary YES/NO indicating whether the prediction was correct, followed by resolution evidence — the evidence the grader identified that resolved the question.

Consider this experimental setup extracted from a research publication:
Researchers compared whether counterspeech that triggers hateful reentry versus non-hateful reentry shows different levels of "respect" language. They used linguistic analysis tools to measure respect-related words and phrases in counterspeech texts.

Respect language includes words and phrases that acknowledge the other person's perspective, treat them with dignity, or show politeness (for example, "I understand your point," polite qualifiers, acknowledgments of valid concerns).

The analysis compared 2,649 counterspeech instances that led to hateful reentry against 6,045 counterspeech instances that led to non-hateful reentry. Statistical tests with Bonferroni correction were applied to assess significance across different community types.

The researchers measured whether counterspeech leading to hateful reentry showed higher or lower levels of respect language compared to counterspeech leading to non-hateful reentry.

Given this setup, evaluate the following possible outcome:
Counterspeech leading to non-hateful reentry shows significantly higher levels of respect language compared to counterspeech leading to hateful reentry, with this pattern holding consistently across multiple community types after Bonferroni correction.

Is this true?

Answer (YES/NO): NO